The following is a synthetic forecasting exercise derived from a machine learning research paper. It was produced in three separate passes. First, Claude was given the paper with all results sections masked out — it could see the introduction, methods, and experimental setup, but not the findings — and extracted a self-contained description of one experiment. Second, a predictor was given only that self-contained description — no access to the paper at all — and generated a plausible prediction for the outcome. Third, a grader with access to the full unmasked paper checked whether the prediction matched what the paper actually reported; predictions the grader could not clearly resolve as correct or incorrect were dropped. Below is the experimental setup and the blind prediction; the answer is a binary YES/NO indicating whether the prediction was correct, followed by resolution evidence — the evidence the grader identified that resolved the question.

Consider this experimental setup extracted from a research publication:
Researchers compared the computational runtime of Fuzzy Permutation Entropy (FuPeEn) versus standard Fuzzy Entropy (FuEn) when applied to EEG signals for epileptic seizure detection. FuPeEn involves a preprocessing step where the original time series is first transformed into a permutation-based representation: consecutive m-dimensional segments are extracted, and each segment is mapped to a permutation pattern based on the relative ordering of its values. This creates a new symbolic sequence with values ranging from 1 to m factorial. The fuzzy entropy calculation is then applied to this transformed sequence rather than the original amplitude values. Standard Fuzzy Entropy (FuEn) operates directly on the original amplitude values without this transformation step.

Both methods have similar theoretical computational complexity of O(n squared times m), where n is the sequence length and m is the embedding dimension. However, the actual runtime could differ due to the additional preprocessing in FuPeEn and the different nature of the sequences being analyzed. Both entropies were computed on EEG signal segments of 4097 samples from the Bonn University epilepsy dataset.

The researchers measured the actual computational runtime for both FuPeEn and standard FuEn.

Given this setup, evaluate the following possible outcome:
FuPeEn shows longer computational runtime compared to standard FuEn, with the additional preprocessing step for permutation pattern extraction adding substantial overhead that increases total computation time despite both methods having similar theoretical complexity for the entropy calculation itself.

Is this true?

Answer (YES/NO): YES